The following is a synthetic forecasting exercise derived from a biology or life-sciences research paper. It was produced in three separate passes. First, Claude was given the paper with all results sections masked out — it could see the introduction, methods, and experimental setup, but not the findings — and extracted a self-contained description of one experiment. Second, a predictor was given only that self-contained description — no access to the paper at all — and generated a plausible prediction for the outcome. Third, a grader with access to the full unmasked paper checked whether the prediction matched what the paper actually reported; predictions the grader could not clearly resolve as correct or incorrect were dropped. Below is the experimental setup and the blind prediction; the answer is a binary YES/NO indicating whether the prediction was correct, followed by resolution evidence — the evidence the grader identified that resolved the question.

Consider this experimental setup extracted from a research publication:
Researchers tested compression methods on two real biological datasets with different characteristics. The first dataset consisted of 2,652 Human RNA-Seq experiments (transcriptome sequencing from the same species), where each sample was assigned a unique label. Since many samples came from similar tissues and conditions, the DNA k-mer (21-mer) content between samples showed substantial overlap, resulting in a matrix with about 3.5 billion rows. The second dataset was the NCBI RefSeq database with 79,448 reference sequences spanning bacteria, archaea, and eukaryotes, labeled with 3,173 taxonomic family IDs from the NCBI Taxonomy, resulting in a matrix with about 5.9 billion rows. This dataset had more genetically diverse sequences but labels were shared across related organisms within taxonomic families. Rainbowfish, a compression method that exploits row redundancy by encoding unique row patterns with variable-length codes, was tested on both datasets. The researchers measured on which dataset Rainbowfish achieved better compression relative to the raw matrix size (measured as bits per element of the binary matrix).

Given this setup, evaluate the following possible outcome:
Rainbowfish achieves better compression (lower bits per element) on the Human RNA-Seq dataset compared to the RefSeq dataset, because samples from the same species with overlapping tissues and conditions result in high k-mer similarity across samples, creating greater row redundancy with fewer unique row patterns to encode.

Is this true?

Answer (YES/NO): YES